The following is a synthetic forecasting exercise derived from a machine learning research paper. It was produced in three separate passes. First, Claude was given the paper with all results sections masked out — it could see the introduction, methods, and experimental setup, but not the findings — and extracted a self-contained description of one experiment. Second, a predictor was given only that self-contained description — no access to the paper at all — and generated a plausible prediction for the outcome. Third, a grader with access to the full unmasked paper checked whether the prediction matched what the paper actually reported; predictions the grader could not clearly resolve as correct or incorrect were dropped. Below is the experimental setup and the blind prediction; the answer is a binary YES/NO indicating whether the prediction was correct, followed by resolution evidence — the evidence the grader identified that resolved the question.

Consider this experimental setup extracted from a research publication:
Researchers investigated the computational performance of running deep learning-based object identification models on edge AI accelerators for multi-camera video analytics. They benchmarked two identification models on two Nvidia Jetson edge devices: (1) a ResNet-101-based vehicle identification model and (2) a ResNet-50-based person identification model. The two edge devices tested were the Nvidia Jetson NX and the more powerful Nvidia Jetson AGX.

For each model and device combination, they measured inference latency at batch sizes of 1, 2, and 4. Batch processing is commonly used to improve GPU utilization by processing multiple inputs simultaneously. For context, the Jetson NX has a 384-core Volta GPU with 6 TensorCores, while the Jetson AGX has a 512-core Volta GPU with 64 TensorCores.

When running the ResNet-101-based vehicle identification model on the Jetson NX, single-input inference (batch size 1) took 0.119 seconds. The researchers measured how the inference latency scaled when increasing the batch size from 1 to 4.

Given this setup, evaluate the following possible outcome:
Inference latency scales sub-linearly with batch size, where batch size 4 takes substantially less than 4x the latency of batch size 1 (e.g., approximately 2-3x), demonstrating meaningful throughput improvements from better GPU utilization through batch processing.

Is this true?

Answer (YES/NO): NO